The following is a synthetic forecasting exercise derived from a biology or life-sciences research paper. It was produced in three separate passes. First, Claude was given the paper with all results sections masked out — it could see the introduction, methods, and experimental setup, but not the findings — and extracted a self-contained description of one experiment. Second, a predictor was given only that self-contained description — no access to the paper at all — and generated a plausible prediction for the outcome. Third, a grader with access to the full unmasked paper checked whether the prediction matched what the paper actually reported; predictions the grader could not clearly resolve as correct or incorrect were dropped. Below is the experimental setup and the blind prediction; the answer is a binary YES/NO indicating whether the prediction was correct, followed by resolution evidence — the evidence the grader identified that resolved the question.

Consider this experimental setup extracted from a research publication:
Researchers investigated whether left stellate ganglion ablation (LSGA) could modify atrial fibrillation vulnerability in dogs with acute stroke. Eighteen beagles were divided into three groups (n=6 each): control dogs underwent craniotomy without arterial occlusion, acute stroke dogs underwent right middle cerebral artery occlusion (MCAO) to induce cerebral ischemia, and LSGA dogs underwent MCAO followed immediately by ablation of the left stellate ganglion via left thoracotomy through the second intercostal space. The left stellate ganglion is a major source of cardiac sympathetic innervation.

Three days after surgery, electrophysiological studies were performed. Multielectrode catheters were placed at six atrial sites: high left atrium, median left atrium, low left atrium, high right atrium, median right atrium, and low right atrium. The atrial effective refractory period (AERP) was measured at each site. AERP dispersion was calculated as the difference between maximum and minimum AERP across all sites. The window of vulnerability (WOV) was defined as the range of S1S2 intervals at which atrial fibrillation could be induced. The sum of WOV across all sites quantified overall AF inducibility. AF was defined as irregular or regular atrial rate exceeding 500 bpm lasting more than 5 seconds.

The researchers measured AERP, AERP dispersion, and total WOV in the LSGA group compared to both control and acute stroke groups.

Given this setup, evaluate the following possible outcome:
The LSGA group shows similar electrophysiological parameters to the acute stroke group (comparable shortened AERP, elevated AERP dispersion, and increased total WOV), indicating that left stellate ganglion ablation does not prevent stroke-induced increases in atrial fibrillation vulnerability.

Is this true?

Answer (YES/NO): NO